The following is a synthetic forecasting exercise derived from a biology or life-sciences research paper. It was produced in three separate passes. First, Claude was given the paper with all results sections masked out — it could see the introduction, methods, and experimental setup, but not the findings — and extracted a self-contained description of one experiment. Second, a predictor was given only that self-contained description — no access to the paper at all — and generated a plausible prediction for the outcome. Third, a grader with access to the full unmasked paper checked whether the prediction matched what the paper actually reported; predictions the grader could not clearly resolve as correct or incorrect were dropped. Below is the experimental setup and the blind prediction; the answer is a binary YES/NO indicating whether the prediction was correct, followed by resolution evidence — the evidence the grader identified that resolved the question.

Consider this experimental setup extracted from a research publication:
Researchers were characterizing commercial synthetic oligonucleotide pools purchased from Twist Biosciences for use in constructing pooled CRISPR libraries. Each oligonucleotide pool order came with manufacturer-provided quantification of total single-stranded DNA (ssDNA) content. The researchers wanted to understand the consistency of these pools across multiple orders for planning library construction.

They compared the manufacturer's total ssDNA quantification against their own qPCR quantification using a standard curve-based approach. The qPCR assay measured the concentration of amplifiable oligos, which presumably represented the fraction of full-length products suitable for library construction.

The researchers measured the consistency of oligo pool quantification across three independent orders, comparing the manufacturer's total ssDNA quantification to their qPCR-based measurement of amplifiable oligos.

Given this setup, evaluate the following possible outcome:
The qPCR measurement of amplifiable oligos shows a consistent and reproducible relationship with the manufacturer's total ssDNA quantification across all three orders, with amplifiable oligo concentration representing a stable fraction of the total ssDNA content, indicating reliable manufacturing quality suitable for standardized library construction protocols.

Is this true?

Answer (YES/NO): NO